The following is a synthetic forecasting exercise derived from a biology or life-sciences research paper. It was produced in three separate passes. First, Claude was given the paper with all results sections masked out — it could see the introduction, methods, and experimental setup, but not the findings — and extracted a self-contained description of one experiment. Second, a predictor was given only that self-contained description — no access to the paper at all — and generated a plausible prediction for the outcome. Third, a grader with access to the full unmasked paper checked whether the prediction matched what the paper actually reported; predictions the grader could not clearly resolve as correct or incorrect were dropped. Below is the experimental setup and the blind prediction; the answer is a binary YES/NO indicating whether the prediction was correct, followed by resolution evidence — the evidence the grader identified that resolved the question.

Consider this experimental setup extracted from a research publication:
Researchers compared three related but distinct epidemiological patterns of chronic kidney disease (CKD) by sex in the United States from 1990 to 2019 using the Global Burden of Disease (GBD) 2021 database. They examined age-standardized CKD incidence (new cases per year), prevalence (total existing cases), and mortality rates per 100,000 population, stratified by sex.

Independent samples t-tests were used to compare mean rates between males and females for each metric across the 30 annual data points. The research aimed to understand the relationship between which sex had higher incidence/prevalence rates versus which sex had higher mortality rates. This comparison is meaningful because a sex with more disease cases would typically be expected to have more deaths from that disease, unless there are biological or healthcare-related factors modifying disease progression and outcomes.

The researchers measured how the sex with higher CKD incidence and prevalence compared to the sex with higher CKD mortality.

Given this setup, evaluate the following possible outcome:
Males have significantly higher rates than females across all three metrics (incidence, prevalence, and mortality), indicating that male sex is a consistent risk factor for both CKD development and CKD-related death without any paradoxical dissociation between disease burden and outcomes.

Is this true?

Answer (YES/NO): NO